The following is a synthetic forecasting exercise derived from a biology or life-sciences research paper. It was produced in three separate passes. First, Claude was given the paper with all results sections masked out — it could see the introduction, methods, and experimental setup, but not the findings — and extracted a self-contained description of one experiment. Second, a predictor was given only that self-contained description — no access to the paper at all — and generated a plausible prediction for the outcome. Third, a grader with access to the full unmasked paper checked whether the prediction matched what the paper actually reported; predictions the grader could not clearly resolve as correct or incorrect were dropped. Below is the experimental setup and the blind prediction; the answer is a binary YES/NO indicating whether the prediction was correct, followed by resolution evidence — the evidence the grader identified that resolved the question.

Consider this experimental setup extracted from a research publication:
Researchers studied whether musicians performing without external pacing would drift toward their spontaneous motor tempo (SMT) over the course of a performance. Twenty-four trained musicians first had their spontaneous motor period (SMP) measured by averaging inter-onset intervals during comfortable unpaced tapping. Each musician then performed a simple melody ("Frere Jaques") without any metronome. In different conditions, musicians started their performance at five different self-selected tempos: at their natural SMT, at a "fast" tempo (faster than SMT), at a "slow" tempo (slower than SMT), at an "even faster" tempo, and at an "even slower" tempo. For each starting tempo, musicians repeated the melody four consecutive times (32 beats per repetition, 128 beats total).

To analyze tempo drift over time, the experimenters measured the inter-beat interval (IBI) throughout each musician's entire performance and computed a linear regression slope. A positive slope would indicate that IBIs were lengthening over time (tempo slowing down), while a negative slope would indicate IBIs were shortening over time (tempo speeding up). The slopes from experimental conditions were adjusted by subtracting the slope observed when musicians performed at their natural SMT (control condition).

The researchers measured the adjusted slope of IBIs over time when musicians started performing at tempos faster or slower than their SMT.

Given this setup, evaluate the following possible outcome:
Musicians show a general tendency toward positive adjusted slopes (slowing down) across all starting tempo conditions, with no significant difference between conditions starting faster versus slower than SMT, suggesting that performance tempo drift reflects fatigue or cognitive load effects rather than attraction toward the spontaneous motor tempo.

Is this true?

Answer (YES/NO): NO